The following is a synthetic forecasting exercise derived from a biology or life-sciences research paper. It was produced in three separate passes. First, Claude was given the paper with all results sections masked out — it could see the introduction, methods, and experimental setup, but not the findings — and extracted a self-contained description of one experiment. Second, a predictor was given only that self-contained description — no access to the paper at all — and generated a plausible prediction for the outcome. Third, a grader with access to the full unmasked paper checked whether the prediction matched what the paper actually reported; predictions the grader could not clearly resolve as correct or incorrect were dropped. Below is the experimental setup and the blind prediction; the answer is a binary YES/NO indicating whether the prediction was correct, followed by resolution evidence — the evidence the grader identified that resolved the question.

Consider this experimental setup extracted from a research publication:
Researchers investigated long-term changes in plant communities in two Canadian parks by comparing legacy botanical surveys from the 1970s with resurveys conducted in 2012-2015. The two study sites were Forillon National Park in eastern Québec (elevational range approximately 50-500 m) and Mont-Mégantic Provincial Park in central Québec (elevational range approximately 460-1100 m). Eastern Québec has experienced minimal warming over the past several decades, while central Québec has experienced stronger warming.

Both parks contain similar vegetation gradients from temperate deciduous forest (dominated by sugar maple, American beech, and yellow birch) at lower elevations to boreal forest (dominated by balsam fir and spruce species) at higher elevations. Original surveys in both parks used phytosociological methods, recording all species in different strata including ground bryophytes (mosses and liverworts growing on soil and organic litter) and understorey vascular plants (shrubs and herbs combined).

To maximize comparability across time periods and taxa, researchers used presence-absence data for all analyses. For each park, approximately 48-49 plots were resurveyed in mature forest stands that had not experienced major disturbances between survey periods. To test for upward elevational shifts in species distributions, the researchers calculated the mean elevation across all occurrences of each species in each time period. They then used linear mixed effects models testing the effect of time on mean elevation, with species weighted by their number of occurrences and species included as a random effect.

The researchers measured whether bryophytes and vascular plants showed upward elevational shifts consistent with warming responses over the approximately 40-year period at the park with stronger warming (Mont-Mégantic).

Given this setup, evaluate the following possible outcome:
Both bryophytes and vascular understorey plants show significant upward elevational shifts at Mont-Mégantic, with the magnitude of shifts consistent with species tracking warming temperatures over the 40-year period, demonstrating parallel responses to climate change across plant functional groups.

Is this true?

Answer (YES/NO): NO